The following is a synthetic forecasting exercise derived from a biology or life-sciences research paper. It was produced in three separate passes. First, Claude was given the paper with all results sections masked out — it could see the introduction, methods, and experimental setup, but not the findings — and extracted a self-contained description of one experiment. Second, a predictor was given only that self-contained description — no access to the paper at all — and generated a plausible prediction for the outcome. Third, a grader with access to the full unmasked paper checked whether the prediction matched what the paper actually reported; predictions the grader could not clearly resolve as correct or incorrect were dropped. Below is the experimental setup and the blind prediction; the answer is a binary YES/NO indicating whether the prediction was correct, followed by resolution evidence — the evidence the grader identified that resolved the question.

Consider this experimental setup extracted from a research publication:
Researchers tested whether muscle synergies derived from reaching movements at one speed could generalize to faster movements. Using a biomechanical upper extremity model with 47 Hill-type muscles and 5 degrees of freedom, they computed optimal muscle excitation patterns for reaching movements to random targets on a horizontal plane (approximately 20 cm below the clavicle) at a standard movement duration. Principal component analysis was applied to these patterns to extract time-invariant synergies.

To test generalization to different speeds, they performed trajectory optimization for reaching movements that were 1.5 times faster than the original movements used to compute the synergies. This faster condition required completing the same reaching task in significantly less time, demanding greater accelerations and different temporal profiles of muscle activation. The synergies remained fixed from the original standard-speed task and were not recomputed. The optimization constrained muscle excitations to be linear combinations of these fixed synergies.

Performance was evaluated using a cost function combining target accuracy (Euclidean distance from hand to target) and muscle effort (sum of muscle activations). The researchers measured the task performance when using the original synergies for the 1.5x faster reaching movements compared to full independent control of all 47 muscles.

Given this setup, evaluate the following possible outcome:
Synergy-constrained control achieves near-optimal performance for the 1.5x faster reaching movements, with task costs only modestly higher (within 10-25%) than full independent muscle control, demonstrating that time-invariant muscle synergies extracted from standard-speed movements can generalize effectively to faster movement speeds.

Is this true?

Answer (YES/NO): NO